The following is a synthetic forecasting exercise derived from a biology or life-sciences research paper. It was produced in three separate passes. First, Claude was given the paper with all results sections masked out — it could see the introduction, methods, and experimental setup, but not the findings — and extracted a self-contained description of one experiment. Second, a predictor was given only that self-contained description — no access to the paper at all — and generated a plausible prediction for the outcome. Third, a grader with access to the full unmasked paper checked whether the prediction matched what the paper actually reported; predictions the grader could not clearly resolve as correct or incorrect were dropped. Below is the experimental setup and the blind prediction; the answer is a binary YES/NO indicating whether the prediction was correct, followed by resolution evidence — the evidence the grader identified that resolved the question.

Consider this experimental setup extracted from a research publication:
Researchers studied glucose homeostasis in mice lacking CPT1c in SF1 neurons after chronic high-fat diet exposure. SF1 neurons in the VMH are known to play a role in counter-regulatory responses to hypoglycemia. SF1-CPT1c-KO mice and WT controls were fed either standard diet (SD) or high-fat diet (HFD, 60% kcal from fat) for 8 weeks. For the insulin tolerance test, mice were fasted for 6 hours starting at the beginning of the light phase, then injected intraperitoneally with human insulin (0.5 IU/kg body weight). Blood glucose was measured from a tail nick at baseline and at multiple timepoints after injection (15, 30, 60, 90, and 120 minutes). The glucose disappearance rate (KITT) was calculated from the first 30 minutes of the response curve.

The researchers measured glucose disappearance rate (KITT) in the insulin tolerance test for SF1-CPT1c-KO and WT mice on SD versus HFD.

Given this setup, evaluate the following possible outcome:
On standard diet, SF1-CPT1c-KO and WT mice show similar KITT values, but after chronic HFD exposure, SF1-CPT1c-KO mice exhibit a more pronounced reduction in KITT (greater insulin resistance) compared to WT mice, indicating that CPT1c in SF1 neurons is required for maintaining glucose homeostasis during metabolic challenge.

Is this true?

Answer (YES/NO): YES